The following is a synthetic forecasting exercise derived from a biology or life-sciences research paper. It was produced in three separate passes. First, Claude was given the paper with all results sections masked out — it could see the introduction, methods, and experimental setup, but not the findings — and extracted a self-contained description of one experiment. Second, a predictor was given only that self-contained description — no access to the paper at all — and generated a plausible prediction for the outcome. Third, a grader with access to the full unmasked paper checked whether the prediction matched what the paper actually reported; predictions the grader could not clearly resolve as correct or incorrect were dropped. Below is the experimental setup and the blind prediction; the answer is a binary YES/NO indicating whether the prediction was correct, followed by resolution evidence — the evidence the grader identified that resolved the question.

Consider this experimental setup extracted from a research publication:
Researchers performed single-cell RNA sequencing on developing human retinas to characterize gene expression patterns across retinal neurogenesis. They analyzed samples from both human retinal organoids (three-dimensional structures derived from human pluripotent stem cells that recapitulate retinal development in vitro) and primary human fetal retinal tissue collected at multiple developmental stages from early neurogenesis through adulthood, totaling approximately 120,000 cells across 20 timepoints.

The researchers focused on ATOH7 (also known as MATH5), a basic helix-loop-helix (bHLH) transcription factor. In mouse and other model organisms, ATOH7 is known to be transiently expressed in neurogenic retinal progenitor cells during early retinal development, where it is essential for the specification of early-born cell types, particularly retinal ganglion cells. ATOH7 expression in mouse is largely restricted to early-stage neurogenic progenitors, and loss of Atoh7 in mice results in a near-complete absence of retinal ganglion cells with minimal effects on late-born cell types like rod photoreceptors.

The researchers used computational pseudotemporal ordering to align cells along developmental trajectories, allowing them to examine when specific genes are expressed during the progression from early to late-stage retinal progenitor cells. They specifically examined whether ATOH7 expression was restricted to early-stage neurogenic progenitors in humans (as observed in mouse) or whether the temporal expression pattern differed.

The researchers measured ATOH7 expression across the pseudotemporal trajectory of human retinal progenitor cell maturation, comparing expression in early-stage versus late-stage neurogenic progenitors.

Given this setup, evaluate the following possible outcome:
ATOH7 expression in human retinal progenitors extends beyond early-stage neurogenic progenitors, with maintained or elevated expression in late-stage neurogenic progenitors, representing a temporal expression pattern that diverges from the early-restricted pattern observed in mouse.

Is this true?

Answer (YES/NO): YES